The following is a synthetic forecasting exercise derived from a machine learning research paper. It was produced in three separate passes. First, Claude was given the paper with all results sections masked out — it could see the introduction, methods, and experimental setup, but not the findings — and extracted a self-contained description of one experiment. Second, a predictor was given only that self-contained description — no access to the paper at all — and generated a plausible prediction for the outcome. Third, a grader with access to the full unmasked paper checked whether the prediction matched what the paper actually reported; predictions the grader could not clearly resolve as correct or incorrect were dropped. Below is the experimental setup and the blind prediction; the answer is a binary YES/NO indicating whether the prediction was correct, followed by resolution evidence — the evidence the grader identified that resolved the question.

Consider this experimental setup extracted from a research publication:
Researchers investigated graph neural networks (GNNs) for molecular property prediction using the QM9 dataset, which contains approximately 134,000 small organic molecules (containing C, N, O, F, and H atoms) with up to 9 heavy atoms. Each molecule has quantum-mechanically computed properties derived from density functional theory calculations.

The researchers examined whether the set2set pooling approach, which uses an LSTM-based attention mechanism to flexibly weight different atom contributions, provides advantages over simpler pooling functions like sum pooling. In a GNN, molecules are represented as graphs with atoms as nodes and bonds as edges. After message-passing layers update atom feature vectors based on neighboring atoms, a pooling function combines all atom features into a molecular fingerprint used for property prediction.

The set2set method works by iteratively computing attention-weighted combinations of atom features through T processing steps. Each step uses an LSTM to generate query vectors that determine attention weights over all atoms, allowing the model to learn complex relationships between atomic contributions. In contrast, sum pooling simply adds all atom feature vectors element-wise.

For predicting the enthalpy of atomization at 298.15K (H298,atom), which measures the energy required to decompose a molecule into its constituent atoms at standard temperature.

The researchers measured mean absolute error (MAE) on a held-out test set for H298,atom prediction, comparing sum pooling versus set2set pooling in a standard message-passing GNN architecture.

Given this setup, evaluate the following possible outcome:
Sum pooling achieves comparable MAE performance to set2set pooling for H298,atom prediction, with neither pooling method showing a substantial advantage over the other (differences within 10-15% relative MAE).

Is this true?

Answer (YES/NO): NO